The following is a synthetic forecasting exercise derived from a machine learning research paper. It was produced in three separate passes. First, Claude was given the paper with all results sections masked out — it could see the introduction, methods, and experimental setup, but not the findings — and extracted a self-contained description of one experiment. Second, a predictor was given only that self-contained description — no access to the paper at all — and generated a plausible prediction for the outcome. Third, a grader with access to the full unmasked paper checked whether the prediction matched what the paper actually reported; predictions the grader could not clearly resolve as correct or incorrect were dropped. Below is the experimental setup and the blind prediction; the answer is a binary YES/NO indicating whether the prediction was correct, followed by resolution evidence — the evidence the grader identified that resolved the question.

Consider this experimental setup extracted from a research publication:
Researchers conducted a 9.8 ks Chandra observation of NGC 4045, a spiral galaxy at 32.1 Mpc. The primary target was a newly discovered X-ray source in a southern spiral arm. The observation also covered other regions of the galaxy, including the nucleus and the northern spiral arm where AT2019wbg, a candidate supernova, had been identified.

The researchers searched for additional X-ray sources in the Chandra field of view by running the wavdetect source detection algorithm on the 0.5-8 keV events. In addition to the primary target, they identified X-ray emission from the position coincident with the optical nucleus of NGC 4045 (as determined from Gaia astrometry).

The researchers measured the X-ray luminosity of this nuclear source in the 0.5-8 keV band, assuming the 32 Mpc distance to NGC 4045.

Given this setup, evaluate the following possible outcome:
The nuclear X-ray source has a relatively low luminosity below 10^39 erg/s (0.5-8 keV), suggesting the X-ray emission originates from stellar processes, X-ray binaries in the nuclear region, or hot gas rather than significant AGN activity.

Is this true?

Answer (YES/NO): NO